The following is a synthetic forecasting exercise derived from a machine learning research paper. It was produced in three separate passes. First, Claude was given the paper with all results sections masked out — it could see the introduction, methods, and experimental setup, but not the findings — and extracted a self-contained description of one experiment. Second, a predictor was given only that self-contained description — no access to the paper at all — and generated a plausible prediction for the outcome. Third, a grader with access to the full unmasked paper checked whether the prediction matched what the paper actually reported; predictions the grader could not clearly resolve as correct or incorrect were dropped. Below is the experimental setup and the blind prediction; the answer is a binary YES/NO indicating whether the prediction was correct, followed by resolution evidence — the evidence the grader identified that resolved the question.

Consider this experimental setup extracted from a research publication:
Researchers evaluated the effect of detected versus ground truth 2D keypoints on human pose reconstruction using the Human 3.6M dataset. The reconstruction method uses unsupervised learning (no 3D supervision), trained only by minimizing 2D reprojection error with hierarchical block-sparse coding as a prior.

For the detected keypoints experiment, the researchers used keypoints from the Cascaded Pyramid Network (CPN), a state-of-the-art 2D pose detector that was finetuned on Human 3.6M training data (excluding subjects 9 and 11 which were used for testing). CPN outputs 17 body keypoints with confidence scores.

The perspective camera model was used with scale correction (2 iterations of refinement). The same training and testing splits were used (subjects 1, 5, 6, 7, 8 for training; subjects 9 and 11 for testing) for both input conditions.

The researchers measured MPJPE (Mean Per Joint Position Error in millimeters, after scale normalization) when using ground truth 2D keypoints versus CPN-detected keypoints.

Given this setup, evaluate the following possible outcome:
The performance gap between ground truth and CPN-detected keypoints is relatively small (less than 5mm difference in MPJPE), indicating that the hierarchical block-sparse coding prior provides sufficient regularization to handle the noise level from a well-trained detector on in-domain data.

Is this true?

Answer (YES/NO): NO